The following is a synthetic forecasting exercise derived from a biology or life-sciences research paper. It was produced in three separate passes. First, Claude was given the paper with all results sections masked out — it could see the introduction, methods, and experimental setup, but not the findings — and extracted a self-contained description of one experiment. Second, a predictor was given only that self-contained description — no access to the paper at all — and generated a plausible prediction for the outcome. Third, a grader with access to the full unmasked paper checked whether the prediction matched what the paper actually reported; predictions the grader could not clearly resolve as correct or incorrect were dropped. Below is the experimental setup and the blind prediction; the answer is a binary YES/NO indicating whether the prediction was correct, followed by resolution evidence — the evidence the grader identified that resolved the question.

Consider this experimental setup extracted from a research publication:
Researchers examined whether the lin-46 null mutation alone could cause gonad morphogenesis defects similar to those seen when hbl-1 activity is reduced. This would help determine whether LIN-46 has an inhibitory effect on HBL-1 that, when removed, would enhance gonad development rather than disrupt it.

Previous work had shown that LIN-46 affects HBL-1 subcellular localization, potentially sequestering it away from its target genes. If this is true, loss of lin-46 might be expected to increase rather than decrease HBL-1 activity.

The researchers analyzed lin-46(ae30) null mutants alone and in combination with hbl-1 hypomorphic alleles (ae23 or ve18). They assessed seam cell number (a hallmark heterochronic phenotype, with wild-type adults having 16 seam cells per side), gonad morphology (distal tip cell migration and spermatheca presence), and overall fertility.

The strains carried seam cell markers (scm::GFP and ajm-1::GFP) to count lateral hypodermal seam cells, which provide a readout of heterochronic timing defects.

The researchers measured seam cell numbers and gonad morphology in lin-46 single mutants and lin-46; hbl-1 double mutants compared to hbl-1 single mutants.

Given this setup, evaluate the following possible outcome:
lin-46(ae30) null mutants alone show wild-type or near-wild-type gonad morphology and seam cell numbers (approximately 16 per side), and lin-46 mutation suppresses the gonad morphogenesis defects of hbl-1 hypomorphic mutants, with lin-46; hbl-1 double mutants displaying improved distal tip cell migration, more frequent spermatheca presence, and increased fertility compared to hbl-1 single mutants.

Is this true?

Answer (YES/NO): NO